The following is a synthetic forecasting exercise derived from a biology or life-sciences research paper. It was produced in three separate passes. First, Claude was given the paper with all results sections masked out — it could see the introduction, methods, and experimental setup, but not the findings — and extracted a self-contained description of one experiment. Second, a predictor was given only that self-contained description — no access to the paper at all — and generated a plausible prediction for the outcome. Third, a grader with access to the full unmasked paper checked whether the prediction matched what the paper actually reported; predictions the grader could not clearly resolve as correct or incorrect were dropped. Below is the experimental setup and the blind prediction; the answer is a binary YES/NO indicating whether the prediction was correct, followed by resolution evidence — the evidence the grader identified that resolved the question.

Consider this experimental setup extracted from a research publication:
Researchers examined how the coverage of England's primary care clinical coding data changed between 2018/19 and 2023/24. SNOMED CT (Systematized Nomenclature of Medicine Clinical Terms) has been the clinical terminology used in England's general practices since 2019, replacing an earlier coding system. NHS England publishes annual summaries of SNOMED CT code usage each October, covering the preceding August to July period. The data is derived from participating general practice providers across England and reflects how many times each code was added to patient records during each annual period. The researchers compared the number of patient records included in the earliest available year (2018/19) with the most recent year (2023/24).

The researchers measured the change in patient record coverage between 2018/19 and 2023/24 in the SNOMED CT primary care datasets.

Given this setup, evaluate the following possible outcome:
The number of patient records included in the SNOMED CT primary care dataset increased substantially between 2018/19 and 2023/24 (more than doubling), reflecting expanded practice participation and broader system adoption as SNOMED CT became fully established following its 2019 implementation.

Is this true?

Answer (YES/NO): NO